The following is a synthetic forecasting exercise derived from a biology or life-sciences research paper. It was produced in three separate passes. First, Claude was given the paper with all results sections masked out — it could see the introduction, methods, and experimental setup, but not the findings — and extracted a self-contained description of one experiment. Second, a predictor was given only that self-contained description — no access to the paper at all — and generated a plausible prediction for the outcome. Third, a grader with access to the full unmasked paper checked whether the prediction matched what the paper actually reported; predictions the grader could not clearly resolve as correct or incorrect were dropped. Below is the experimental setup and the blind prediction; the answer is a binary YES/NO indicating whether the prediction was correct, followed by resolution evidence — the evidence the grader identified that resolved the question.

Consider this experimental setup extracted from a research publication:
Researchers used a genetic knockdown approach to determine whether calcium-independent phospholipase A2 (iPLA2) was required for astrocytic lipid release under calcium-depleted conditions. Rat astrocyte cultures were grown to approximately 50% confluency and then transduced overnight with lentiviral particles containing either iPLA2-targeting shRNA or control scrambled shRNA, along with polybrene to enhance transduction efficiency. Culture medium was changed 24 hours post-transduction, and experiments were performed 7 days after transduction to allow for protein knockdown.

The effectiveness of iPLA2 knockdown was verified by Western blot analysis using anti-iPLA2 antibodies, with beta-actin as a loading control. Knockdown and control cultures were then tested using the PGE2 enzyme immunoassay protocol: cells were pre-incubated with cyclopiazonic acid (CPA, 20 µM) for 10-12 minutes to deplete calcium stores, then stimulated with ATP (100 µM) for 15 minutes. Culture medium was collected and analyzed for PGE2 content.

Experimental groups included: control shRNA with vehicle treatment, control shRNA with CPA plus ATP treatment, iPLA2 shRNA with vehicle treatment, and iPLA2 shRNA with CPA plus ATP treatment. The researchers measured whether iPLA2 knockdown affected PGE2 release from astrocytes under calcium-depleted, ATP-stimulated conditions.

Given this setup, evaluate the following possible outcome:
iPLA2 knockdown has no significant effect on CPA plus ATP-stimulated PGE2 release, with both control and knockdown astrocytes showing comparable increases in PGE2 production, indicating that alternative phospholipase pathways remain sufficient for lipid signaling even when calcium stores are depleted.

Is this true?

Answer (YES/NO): NO